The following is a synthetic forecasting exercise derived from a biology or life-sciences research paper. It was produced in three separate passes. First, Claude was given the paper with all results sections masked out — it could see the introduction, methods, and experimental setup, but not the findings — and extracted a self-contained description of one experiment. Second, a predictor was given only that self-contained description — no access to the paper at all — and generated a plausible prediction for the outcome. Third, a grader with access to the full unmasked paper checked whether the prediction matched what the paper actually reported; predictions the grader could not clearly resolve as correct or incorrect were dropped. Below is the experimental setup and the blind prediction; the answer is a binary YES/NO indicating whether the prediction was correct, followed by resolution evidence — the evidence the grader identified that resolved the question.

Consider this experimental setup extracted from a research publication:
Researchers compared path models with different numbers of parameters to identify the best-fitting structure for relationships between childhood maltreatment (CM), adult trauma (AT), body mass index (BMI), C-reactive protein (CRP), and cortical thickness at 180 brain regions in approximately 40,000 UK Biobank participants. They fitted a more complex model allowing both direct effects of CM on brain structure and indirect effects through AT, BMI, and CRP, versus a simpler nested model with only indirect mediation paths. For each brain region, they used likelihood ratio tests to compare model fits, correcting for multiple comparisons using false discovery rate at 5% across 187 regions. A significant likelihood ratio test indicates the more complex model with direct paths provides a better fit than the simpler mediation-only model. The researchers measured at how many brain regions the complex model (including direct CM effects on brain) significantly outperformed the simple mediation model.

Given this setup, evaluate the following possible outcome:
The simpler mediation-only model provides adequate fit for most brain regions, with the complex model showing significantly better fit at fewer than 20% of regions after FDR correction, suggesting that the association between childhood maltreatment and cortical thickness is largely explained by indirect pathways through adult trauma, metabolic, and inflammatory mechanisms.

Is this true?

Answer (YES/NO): NO